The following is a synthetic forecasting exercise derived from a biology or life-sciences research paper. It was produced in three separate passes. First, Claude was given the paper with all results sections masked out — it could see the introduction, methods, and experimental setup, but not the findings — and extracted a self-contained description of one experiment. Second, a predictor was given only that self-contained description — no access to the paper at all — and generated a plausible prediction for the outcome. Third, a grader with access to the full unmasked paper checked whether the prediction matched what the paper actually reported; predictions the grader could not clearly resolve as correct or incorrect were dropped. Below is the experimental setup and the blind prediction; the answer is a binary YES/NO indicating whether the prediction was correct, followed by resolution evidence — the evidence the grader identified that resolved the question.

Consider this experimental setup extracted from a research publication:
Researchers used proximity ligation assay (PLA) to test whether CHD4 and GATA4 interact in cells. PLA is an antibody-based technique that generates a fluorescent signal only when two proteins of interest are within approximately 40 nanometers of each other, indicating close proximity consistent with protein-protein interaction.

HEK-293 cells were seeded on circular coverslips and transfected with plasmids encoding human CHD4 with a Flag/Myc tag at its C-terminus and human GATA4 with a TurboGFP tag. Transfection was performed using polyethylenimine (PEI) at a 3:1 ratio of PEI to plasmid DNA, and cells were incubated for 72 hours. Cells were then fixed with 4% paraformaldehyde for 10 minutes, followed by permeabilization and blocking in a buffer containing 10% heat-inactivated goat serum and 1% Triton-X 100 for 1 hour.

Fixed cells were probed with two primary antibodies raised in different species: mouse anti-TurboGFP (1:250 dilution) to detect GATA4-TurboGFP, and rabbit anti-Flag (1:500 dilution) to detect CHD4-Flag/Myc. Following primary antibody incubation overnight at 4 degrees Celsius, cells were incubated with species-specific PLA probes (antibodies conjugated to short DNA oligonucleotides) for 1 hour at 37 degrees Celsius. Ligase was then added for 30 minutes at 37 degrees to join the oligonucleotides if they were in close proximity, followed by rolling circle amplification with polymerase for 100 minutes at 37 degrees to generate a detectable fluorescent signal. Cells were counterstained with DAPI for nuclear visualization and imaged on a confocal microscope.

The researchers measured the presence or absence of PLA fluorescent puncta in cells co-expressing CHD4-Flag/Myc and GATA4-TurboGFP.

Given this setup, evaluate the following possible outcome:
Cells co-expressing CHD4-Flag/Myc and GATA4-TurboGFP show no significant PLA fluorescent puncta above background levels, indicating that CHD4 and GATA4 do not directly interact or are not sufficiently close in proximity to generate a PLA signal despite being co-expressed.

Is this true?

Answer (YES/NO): NO